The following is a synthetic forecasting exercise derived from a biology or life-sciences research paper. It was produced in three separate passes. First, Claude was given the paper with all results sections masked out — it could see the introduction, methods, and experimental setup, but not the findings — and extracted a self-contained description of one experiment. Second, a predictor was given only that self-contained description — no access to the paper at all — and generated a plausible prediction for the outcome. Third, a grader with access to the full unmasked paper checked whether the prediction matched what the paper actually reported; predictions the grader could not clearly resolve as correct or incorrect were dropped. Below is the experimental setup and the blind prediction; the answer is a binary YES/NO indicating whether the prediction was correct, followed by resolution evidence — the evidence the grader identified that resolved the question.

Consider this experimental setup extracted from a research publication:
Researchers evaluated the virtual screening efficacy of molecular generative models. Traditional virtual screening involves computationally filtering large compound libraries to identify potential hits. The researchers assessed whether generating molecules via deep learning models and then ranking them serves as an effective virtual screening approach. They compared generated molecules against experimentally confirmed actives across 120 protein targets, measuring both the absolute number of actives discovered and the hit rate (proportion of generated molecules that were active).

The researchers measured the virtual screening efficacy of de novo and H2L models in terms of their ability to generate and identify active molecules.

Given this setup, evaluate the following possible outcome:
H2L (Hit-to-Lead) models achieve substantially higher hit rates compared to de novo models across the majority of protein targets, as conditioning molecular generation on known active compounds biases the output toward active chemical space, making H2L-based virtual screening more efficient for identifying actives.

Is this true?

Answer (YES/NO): YES